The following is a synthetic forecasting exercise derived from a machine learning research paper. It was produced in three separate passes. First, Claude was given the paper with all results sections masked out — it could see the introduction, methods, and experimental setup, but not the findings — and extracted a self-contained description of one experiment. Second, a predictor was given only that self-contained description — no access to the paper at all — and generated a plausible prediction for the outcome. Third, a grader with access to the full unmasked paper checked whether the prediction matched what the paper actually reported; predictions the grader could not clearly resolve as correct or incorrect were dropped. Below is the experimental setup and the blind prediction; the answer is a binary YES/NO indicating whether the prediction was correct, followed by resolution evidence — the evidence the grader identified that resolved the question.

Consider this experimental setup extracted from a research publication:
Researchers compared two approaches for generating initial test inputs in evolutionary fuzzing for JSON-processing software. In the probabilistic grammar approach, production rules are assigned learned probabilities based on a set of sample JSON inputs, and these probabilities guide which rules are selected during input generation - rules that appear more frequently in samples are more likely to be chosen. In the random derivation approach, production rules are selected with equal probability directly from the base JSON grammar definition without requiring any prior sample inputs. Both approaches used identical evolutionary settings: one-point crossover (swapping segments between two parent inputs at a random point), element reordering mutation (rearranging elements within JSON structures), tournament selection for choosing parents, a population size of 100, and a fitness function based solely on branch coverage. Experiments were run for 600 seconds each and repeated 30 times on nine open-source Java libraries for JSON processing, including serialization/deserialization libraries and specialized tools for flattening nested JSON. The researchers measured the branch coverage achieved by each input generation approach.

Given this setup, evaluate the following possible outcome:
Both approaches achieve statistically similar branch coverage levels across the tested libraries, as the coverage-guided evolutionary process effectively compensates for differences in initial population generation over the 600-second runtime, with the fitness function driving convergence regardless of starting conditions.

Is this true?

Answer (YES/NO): NO